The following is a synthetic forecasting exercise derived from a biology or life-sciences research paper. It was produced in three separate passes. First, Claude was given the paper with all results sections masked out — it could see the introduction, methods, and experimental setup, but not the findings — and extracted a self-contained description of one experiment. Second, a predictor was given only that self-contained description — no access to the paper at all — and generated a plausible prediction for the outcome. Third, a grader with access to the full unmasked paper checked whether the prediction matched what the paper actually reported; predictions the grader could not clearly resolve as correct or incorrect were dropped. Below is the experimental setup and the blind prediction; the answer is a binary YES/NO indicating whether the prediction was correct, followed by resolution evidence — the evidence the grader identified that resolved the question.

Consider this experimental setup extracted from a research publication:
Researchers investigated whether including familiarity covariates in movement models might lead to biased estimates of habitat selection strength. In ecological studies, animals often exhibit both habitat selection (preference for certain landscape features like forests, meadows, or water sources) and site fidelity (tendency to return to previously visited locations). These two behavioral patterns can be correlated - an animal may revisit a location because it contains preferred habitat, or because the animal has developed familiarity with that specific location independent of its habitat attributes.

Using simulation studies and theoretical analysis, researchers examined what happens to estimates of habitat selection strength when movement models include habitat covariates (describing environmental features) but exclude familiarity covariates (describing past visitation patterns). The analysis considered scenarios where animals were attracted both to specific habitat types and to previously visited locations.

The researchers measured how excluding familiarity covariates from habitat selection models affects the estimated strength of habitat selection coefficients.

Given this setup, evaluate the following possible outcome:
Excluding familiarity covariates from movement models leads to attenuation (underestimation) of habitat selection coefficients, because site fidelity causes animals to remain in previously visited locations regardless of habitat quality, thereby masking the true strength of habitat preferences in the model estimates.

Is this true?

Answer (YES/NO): NO